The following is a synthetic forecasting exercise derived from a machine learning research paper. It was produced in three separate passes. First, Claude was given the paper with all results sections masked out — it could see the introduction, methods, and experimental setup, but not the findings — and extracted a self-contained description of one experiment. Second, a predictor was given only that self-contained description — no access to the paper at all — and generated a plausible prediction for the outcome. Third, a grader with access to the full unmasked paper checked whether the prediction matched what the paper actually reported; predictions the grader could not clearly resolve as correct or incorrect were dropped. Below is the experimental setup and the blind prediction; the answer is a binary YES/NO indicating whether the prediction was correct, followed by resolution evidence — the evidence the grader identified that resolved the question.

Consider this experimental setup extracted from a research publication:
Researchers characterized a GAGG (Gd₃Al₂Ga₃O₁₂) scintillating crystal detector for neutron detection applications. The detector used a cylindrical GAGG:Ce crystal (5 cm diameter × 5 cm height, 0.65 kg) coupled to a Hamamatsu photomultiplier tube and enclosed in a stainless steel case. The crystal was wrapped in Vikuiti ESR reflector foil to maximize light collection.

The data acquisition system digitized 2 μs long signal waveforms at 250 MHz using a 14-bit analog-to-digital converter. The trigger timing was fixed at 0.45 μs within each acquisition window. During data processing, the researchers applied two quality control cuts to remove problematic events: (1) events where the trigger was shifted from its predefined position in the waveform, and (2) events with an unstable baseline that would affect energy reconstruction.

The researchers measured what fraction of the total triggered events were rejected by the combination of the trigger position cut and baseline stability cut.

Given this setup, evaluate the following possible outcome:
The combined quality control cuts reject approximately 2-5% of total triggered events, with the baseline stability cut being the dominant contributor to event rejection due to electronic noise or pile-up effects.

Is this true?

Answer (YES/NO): NO